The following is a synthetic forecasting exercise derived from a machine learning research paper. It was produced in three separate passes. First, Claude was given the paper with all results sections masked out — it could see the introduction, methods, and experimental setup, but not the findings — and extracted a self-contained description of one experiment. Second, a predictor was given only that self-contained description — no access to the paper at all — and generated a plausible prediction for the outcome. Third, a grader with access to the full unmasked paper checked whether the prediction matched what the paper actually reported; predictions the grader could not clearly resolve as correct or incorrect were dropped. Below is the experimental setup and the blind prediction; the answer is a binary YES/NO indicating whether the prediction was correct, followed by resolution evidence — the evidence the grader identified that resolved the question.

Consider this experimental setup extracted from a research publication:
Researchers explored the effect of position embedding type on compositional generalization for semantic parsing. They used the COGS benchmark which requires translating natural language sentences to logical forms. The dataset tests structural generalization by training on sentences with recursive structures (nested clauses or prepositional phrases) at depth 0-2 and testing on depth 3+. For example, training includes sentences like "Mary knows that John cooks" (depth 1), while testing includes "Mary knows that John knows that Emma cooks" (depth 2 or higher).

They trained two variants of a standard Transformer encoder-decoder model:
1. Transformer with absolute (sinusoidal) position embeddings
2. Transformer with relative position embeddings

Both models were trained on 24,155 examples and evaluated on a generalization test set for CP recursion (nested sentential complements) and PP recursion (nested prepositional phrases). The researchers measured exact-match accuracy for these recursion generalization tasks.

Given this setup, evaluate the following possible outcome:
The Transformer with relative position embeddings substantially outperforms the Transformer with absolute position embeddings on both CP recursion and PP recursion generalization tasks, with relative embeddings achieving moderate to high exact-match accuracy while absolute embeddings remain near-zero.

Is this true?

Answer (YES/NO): NO